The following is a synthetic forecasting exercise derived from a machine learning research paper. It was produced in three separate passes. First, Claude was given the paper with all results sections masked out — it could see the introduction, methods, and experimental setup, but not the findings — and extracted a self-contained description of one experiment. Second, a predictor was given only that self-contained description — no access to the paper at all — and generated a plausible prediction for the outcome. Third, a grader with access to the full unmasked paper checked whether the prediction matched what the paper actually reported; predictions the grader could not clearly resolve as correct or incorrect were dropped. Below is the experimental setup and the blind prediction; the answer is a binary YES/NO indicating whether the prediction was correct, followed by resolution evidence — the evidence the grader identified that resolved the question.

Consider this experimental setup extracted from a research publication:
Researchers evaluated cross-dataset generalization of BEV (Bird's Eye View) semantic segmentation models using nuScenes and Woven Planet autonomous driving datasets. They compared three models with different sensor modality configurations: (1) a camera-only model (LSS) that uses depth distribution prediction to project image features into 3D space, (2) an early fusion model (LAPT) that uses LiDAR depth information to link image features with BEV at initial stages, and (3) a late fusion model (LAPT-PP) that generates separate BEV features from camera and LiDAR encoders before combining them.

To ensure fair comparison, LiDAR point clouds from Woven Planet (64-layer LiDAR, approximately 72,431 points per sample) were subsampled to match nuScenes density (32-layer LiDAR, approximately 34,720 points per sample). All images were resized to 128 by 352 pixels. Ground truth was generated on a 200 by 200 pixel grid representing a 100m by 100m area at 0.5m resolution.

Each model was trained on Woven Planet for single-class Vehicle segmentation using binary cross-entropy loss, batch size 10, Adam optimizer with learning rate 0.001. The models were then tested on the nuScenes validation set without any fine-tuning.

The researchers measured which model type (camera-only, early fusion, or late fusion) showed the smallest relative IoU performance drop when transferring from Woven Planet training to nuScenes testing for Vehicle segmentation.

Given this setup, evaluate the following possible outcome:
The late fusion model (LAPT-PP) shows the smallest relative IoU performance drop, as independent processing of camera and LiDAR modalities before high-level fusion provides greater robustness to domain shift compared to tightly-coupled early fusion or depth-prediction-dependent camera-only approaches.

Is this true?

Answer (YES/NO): NO